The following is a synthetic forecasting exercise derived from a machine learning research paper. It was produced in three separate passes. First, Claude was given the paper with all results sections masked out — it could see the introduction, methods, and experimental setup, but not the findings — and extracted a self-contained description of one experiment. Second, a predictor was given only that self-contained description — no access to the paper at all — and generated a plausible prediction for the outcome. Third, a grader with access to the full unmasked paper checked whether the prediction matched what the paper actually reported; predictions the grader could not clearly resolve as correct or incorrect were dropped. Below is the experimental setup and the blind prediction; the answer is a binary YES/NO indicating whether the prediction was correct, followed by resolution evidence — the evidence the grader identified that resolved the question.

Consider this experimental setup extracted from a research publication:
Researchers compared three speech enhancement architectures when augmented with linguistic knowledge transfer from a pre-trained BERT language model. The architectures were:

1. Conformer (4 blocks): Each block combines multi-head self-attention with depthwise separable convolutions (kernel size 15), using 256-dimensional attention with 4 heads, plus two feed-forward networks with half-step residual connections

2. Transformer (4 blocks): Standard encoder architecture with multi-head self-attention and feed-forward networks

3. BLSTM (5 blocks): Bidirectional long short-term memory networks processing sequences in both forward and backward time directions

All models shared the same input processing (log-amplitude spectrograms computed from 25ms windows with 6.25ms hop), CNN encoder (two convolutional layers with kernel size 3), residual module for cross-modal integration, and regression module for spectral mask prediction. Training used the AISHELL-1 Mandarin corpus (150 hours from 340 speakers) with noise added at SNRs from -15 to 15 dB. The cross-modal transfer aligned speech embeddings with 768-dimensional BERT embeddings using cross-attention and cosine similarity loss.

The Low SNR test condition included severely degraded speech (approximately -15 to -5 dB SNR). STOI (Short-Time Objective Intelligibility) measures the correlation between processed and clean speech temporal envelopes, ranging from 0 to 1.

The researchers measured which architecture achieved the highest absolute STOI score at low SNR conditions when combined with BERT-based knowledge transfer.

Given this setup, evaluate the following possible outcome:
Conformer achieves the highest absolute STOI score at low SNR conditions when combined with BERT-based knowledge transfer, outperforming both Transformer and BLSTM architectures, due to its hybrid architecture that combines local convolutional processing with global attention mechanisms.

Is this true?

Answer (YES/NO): NO